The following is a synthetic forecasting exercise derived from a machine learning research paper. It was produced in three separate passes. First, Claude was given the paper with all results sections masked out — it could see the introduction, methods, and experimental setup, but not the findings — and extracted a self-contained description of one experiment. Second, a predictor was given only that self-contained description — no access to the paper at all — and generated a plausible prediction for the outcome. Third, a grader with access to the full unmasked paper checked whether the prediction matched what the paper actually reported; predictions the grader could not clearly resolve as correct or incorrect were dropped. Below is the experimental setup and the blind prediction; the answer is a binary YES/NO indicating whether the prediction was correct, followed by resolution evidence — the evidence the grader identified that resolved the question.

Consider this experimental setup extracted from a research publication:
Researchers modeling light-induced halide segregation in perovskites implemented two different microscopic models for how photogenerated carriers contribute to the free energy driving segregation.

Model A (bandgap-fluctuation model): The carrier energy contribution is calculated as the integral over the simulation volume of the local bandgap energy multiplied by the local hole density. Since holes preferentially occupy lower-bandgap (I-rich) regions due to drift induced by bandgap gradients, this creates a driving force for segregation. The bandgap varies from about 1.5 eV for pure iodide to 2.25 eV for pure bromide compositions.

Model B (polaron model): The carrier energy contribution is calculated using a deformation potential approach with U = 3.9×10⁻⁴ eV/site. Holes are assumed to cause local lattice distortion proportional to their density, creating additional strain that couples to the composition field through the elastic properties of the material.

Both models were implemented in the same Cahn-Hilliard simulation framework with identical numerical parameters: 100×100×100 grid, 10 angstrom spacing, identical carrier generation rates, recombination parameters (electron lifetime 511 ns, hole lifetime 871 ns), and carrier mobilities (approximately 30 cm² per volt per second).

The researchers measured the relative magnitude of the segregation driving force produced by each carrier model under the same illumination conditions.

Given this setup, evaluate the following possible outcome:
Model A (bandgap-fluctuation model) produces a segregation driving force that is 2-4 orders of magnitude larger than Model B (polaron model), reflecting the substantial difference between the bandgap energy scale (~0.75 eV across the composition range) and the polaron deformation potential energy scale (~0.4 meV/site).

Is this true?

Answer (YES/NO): NO